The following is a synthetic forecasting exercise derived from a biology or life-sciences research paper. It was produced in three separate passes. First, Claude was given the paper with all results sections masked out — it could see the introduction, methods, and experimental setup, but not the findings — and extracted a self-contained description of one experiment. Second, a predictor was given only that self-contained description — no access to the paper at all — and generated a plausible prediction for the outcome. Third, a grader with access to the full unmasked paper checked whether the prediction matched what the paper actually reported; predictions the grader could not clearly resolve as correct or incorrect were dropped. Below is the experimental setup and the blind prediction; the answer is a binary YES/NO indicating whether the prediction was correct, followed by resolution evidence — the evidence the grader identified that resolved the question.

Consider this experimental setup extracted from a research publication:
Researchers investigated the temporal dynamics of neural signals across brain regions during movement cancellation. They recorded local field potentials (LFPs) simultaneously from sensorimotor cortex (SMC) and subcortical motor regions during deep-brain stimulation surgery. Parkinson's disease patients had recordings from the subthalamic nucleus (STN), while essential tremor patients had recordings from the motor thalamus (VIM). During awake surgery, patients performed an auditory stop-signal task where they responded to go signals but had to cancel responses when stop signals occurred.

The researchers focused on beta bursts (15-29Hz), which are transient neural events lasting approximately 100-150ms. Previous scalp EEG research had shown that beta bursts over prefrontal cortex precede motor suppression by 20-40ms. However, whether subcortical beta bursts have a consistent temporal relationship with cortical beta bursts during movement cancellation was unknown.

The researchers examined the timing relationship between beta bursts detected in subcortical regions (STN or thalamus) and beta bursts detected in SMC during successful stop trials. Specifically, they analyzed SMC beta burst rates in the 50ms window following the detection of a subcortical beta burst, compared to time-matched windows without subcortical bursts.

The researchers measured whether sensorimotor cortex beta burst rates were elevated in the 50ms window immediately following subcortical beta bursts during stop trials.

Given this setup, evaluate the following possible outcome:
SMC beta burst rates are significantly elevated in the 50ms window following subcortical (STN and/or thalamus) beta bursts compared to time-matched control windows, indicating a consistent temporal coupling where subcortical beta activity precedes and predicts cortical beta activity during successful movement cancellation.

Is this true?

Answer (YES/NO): NO